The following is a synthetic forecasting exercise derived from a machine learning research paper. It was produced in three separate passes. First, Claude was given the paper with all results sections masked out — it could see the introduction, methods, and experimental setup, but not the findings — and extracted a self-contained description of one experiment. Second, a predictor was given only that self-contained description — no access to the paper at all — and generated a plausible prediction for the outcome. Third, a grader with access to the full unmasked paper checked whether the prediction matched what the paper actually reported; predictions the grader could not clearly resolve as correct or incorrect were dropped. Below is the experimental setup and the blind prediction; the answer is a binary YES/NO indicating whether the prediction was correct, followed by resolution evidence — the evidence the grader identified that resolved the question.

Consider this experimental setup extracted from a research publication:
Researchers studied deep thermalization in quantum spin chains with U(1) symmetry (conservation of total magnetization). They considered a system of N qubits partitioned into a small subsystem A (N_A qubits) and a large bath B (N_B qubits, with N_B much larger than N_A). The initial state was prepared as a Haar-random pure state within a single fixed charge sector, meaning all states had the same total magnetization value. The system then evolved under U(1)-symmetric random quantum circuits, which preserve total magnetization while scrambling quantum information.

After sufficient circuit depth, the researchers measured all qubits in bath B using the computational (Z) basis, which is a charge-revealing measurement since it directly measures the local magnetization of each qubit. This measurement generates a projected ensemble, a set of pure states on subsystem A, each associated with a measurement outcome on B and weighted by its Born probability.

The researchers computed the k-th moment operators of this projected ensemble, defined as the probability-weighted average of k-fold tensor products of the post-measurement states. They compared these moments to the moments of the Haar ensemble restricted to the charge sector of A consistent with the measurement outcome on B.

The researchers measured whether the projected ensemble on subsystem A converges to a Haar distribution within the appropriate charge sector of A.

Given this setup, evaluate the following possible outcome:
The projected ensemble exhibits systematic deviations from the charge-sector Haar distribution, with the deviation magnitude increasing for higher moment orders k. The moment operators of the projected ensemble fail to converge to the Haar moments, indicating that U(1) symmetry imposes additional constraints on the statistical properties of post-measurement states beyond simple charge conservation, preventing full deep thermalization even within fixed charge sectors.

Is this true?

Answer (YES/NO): NO